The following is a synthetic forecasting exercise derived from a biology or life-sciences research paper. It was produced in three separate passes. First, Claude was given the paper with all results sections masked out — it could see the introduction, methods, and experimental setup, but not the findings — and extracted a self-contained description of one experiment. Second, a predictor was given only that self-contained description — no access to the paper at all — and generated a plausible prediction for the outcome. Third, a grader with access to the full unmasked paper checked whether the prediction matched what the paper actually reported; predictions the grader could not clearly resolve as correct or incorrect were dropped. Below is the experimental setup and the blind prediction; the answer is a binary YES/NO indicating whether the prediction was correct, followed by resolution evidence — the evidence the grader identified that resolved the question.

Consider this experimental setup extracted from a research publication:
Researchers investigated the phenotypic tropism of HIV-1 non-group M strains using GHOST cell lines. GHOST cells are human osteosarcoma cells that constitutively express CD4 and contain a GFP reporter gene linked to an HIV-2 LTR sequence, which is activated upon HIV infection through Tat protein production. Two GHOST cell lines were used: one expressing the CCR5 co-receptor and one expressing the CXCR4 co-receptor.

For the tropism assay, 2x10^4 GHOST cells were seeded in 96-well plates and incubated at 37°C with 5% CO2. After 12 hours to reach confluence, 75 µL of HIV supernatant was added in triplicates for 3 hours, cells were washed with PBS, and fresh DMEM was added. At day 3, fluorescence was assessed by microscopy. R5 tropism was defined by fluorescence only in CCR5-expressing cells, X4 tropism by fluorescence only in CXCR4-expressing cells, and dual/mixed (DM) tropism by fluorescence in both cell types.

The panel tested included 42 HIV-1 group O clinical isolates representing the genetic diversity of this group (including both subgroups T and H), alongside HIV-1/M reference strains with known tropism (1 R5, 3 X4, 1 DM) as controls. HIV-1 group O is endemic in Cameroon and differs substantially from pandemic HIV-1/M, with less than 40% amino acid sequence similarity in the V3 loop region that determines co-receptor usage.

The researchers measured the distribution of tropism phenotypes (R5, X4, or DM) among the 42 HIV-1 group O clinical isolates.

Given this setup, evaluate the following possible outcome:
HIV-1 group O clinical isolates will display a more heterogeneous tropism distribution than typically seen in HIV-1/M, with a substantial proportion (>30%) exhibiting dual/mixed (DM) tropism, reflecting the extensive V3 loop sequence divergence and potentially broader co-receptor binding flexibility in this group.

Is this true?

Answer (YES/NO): NO